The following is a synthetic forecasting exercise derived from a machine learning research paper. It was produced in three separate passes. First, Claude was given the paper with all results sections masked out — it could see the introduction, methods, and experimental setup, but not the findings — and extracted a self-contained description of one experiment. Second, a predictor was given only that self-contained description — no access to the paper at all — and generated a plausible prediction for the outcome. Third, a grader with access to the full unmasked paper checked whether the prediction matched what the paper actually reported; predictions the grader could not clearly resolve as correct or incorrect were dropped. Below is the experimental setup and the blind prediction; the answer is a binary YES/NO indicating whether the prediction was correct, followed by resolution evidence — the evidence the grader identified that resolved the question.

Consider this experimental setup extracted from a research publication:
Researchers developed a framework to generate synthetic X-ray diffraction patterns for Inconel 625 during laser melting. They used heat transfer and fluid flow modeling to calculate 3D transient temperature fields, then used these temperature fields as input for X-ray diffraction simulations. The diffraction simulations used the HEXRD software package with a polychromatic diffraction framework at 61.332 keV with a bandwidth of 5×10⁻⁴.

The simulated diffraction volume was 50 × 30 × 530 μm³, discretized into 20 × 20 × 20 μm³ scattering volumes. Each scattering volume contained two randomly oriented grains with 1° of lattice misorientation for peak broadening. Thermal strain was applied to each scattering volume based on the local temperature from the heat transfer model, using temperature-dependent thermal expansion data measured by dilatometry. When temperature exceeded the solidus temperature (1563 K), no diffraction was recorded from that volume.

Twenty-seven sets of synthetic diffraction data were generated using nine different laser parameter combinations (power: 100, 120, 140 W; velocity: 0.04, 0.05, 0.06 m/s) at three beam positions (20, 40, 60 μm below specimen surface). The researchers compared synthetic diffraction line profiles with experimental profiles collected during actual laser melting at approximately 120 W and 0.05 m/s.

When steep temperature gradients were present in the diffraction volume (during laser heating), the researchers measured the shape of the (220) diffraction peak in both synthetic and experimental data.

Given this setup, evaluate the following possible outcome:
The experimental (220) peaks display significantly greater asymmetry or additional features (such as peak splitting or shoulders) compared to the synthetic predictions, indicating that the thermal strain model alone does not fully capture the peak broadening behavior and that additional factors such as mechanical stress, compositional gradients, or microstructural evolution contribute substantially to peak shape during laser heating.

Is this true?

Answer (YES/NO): NO